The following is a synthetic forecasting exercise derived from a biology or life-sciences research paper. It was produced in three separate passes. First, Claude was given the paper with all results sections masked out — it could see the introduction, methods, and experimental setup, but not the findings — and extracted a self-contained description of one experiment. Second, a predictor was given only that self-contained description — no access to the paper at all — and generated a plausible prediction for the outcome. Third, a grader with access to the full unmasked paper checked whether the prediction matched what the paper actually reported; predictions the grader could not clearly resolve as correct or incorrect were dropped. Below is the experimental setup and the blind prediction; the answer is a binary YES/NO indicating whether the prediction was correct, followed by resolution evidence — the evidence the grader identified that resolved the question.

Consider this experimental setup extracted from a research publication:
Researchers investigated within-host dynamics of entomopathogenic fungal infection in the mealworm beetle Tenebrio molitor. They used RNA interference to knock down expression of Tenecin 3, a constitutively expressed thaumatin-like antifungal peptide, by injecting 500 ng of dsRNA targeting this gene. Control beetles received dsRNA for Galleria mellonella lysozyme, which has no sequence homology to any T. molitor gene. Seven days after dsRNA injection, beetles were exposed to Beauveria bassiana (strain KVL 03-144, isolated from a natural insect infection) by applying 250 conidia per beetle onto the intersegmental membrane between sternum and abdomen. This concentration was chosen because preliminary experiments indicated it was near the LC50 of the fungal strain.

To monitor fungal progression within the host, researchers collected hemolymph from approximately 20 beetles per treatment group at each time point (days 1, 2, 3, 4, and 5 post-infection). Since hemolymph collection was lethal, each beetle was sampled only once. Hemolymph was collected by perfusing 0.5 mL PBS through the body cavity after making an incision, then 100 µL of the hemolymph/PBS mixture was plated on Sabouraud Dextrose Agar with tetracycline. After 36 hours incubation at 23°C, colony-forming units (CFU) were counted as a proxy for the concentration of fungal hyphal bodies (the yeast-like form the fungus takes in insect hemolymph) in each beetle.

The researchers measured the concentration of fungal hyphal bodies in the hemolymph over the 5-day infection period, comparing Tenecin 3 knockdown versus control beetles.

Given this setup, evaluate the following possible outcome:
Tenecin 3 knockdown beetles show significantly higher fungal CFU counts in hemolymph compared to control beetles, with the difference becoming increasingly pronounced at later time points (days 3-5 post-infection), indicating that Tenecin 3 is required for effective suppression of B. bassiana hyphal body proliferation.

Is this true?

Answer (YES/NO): NO